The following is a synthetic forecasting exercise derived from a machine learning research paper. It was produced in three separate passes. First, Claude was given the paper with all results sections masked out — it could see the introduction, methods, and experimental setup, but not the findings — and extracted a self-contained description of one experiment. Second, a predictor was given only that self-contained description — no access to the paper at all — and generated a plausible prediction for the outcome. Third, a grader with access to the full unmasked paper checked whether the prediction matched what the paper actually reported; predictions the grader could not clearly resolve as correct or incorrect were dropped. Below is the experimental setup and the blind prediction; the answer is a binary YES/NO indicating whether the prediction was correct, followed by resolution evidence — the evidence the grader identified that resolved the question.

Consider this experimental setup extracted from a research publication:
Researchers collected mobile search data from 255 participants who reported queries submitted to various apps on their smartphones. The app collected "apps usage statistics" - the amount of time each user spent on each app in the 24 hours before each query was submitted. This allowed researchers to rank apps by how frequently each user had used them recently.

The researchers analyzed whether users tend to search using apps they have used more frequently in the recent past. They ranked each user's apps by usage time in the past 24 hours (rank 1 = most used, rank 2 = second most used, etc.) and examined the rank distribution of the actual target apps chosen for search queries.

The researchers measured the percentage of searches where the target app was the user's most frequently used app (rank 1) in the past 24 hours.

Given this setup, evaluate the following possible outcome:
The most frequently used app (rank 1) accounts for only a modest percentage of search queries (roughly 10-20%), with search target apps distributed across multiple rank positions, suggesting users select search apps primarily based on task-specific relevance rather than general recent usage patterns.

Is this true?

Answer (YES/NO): NO